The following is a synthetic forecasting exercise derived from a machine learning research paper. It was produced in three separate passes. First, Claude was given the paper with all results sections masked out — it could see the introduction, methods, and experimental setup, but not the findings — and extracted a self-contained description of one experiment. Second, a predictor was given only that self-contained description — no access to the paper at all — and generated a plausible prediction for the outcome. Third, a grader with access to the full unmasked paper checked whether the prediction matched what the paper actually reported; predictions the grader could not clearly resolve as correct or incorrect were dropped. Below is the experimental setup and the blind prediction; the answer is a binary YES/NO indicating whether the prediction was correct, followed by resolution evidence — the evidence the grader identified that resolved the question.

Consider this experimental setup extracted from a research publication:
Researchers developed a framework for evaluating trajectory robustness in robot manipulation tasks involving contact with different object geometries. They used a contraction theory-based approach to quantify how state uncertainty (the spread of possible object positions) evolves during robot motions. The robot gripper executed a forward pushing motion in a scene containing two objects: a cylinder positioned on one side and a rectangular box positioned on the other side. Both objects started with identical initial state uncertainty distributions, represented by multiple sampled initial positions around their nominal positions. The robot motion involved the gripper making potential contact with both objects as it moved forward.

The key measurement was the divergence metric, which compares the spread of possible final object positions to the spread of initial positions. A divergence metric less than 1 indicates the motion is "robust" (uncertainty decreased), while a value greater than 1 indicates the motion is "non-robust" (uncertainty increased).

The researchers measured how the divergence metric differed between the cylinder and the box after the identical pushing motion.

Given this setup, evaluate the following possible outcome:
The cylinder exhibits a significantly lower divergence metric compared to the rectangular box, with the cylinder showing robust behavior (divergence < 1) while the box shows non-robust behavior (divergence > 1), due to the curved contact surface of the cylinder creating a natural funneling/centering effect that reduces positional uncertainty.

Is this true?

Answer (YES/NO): YES